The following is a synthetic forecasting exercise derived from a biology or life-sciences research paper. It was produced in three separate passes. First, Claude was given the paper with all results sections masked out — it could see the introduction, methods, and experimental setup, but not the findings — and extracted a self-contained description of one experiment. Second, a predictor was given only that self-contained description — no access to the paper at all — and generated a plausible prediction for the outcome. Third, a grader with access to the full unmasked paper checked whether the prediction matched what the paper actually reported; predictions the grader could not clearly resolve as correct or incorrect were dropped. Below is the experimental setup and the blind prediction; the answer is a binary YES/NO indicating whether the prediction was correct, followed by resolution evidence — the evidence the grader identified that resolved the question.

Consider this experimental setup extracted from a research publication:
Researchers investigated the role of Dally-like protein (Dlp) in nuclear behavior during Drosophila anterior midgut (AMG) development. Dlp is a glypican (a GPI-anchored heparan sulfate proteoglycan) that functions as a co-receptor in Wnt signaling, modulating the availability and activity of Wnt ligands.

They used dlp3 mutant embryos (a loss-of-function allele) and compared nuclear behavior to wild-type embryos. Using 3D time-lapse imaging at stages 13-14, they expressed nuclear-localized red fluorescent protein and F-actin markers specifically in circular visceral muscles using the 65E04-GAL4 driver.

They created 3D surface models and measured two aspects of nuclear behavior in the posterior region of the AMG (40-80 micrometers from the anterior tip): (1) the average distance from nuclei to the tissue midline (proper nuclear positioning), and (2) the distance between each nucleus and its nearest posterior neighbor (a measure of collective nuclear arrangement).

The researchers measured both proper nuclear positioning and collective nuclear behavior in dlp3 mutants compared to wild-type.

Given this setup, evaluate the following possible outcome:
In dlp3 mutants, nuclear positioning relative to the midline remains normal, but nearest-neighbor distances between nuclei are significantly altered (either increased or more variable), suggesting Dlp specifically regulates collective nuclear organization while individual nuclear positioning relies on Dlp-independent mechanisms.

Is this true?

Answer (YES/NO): NO